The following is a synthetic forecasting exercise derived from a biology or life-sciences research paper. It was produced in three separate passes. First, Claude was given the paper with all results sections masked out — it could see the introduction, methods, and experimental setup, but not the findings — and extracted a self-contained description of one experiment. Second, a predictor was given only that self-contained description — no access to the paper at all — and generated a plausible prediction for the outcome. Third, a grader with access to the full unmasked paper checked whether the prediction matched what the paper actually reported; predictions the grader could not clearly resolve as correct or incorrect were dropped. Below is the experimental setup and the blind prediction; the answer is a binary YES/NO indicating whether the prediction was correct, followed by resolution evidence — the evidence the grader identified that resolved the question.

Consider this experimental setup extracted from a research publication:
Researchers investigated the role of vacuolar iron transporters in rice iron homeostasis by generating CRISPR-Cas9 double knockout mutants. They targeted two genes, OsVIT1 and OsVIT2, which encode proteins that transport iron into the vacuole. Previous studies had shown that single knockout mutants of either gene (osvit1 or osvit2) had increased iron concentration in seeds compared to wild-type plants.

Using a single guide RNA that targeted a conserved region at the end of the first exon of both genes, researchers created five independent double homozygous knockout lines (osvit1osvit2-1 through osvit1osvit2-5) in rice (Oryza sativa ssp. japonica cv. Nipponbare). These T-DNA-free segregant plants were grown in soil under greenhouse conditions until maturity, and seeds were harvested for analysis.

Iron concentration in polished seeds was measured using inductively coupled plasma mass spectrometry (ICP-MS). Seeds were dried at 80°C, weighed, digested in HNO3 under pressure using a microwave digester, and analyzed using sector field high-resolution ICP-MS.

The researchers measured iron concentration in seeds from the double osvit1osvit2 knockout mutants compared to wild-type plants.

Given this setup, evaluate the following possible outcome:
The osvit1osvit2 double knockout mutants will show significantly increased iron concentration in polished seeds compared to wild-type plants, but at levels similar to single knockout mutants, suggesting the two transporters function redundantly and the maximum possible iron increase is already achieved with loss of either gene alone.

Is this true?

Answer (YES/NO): YES